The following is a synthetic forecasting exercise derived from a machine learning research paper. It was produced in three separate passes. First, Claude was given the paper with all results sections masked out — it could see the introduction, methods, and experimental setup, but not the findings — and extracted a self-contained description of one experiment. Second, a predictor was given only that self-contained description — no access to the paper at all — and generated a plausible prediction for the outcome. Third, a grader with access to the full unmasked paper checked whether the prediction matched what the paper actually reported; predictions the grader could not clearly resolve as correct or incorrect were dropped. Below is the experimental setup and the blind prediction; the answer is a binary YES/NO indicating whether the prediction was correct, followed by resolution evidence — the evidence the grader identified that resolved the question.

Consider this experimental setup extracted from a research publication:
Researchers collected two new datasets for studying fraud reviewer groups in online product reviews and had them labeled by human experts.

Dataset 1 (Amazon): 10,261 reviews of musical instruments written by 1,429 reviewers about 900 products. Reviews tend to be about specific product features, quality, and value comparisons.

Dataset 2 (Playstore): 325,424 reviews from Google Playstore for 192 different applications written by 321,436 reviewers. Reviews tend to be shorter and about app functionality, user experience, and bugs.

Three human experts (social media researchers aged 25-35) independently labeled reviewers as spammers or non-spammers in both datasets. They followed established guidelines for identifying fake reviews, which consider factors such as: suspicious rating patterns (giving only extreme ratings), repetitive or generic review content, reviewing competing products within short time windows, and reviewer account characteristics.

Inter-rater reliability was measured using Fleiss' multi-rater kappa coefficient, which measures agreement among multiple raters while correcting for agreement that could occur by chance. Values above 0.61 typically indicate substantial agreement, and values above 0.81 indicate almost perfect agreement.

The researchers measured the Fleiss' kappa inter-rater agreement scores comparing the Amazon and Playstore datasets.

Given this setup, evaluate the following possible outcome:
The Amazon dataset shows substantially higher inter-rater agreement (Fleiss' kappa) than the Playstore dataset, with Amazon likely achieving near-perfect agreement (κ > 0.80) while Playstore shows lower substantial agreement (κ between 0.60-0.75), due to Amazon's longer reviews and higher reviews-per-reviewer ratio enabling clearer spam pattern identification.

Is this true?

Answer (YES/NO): NO